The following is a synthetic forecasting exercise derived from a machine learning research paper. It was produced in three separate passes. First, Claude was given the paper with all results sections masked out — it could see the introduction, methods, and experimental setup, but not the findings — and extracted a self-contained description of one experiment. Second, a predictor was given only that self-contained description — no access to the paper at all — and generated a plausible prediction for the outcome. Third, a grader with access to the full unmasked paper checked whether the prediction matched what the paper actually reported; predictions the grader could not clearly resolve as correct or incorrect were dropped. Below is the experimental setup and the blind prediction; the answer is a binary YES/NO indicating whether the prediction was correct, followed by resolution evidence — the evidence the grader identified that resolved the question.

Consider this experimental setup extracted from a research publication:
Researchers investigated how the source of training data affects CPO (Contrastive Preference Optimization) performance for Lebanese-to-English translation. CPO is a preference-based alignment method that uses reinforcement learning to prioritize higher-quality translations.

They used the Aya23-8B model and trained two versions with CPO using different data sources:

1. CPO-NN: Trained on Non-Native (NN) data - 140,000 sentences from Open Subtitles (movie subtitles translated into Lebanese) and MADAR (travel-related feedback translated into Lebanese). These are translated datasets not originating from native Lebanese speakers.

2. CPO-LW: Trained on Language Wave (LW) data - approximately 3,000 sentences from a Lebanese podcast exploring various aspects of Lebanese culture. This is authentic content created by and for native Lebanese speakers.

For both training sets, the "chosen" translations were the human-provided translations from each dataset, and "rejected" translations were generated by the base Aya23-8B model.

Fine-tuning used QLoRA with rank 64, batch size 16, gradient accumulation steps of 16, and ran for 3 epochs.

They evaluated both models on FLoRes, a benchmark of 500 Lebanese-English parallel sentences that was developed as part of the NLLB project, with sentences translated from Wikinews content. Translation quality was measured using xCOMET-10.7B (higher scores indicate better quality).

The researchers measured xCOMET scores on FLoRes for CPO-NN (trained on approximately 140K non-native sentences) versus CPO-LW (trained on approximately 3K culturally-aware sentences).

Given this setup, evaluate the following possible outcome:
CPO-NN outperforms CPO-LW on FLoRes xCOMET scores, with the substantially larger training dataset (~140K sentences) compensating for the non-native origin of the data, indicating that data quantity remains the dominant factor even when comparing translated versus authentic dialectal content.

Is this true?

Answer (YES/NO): NO